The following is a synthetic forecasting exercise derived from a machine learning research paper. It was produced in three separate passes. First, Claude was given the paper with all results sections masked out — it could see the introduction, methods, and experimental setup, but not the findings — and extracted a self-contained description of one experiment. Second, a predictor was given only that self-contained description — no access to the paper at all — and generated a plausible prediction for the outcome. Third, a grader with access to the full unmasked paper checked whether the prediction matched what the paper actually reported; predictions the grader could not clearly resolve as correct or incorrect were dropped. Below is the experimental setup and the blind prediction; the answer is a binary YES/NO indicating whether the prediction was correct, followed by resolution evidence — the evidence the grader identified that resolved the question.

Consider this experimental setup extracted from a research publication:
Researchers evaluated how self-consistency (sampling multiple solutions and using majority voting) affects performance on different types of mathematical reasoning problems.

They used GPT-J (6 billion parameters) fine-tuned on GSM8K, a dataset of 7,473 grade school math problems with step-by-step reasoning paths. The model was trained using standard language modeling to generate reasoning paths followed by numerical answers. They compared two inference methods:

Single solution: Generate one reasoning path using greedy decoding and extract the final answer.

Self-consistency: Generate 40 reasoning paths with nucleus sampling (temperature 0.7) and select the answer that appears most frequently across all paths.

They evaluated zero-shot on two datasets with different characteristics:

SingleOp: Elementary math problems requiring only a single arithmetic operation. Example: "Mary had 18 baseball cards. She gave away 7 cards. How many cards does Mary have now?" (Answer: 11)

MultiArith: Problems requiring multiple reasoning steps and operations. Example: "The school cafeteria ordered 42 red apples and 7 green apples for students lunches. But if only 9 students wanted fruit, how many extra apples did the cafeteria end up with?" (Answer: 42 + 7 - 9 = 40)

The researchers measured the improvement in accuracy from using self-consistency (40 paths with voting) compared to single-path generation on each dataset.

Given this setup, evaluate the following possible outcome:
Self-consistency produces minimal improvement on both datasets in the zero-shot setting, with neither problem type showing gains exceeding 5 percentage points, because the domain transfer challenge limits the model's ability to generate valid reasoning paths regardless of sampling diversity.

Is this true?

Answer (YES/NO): NO